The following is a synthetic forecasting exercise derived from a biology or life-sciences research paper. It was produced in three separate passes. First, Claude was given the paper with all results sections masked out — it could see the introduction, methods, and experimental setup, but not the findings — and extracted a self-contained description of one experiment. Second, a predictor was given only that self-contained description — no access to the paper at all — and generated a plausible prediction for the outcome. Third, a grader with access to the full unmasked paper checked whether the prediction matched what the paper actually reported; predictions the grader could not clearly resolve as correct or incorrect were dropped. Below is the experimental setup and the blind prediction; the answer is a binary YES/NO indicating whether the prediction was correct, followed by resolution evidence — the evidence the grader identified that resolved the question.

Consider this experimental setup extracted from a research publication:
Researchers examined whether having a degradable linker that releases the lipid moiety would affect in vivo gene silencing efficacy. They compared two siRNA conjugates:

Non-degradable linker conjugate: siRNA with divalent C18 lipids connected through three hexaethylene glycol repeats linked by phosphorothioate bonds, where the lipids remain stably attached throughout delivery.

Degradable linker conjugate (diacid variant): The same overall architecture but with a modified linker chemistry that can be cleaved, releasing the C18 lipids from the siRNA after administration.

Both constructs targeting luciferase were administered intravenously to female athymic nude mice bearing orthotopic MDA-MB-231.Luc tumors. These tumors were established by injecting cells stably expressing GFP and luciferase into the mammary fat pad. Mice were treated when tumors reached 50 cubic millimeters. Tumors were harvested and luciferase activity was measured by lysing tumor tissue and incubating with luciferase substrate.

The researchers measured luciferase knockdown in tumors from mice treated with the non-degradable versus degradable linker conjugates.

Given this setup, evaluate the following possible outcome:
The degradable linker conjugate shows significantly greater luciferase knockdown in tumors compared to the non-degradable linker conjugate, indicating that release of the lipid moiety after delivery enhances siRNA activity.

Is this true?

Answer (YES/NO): NO